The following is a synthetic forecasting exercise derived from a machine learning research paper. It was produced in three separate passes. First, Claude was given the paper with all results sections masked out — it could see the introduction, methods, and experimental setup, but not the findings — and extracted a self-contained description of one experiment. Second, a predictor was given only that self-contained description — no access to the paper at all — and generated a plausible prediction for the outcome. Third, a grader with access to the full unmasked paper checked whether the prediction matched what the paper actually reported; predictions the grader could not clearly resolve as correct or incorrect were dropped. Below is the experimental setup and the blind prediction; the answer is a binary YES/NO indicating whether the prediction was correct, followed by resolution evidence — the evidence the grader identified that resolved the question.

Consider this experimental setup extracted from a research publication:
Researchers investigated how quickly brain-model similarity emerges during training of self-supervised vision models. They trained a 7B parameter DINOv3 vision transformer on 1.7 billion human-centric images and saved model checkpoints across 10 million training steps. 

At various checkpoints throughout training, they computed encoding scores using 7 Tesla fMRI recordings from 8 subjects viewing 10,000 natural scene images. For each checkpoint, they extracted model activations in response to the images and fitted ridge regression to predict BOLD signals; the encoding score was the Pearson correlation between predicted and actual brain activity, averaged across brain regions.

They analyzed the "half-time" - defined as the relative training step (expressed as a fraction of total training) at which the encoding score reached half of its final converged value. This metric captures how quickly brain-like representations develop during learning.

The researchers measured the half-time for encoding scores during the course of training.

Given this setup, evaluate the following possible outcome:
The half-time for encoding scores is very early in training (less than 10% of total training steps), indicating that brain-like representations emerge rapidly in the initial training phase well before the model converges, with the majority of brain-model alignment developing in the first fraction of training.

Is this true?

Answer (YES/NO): YES